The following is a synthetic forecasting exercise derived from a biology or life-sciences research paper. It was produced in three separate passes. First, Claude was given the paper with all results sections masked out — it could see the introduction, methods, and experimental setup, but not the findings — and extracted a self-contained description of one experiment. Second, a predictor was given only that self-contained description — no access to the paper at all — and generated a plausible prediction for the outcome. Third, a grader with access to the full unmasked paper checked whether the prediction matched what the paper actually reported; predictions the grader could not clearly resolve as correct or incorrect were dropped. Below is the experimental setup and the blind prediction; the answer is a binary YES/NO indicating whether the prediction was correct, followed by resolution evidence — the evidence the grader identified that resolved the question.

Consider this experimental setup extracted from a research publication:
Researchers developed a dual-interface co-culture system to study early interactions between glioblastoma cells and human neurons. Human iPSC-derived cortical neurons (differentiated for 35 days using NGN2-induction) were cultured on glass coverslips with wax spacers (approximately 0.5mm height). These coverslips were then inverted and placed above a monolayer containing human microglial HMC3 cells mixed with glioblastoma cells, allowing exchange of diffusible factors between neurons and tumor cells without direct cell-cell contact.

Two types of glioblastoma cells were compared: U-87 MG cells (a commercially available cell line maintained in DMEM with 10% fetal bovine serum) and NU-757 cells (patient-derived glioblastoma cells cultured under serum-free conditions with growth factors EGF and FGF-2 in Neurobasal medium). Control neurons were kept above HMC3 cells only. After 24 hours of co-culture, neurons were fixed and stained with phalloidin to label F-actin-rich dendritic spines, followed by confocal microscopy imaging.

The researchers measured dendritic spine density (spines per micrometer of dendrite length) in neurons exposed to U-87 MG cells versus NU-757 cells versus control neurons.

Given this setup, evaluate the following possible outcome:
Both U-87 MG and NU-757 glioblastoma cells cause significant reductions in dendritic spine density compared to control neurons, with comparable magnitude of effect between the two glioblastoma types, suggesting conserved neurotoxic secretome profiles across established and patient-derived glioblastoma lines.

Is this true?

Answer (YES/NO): NO